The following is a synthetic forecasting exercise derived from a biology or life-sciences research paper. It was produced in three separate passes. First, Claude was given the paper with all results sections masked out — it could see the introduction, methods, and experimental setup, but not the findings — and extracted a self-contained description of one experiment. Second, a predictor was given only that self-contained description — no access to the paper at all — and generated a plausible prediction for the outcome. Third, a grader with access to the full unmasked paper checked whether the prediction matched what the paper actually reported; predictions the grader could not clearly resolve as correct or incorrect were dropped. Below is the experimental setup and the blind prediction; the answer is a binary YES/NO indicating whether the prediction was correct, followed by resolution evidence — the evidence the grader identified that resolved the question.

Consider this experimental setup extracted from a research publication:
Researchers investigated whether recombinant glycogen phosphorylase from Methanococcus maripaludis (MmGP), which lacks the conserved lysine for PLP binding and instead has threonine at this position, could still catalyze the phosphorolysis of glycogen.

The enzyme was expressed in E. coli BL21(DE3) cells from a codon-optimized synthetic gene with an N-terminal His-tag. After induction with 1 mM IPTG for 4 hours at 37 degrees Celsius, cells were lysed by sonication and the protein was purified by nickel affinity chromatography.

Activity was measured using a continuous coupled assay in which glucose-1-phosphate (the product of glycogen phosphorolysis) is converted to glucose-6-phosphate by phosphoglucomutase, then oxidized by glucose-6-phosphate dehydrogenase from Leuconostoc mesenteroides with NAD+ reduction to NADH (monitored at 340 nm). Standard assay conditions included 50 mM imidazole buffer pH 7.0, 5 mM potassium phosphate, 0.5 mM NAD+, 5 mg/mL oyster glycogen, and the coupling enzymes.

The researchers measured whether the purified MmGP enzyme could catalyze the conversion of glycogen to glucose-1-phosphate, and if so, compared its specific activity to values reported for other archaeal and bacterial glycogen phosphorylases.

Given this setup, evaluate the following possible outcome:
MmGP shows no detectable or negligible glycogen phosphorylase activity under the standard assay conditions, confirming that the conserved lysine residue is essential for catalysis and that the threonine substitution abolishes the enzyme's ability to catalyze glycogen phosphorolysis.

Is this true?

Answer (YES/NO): NO